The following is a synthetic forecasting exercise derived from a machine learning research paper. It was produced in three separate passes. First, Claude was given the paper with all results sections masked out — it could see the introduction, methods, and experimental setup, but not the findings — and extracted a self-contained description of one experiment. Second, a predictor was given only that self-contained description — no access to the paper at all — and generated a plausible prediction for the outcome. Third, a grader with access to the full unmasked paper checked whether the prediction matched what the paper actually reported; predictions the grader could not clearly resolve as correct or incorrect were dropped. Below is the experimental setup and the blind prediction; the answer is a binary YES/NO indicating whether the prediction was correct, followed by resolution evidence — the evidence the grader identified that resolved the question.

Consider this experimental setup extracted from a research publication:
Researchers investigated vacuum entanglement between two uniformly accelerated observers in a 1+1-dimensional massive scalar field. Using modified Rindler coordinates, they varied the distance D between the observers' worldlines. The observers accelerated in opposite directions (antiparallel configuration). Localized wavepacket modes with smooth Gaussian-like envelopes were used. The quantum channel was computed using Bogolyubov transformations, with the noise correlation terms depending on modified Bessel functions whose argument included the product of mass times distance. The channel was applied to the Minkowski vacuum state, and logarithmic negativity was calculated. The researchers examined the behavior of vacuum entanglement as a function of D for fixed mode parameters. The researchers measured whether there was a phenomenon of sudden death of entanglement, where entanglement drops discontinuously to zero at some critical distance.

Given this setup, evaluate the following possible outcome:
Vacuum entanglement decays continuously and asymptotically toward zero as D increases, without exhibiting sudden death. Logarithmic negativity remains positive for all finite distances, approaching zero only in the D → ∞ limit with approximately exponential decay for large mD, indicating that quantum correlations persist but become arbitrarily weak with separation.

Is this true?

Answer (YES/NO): NO